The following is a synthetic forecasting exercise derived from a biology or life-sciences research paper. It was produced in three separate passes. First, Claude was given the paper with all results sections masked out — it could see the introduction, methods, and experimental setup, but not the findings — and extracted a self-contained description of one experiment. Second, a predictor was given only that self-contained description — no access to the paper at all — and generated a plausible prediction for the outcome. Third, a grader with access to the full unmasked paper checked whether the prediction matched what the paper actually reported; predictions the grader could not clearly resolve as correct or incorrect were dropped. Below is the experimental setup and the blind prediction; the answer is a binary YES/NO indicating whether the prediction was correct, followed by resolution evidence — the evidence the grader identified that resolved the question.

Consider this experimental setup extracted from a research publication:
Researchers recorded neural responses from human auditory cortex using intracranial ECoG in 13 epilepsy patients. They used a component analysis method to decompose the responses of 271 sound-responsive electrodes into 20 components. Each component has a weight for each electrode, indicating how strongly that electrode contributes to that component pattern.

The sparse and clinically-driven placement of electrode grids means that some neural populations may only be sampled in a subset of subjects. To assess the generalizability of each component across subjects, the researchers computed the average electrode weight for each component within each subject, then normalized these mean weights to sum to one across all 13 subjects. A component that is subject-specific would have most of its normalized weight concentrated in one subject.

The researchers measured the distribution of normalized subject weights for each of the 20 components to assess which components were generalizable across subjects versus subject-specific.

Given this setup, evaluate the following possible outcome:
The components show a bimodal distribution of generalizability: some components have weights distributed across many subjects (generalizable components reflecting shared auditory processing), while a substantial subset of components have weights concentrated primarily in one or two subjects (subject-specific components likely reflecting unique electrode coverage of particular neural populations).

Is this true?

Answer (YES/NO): YES